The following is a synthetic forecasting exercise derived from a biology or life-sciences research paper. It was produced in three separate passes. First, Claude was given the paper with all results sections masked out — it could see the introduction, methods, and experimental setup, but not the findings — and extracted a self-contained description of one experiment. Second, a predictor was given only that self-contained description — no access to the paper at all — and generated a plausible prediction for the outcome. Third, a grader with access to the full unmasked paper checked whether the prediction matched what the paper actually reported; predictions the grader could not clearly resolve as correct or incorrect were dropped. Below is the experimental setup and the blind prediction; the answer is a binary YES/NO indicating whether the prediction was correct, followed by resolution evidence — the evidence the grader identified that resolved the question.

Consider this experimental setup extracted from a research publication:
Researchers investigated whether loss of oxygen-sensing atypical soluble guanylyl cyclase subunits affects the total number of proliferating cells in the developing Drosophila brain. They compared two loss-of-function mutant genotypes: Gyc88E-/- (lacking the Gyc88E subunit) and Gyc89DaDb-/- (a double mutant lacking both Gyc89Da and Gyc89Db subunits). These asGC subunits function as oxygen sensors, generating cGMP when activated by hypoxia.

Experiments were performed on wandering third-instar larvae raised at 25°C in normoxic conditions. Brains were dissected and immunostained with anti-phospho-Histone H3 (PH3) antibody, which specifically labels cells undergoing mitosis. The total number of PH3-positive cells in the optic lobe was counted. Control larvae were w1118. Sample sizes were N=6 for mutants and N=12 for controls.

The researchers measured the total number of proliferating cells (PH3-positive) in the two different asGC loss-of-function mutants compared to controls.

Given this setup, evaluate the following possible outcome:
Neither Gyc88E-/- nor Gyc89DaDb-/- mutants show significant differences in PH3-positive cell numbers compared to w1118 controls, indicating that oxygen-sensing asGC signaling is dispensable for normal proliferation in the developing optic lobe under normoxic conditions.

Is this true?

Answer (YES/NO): NO